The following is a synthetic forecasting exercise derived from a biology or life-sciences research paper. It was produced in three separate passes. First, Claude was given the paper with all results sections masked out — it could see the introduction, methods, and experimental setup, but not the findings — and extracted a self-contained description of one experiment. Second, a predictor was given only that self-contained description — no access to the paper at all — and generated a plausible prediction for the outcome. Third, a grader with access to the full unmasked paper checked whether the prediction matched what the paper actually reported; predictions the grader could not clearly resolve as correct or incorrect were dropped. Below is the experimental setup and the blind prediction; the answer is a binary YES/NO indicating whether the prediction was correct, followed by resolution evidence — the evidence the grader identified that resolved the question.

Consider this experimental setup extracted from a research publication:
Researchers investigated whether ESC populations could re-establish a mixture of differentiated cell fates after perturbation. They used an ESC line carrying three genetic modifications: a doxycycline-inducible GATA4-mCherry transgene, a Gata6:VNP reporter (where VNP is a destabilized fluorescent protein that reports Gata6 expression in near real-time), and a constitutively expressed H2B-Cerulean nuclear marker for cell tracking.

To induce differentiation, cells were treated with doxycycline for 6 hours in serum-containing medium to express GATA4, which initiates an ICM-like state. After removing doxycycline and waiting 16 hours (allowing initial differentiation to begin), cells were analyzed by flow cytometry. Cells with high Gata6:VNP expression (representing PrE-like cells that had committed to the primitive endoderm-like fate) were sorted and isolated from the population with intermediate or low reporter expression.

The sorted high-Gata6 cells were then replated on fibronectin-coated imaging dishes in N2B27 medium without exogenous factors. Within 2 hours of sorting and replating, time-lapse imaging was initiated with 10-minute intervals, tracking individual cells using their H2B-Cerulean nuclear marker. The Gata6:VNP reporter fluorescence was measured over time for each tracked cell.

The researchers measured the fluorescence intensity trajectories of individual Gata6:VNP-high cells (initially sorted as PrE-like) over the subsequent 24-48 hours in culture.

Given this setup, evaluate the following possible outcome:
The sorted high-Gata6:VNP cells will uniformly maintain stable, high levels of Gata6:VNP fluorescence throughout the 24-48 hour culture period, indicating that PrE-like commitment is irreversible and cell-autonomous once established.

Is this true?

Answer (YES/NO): NO